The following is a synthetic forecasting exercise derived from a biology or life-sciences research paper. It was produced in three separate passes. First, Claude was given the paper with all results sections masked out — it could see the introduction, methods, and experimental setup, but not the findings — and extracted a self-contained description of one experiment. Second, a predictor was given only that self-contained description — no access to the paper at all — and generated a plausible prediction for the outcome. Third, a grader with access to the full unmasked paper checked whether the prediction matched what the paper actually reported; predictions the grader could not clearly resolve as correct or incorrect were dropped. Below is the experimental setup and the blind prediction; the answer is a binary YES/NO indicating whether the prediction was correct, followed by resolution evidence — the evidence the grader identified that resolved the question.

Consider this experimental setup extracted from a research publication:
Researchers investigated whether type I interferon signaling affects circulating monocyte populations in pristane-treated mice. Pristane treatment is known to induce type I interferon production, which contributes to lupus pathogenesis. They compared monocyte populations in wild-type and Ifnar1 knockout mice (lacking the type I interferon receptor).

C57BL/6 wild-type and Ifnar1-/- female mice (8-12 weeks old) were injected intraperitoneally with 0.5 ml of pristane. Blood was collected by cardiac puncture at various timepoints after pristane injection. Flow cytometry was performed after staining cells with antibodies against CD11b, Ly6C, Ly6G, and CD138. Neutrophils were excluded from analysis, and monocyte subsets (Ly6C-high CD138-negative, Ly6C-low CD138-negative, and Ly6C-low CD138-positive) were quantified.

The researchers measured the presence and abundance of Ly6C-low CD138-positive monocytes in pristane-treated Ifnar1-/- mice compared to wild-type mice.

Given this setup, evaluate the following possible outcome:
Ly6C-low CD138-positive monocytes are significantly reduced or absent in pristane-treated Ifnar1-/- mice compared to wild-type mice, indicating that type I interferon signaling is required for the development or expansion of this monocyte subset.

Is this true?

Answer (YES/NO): NO